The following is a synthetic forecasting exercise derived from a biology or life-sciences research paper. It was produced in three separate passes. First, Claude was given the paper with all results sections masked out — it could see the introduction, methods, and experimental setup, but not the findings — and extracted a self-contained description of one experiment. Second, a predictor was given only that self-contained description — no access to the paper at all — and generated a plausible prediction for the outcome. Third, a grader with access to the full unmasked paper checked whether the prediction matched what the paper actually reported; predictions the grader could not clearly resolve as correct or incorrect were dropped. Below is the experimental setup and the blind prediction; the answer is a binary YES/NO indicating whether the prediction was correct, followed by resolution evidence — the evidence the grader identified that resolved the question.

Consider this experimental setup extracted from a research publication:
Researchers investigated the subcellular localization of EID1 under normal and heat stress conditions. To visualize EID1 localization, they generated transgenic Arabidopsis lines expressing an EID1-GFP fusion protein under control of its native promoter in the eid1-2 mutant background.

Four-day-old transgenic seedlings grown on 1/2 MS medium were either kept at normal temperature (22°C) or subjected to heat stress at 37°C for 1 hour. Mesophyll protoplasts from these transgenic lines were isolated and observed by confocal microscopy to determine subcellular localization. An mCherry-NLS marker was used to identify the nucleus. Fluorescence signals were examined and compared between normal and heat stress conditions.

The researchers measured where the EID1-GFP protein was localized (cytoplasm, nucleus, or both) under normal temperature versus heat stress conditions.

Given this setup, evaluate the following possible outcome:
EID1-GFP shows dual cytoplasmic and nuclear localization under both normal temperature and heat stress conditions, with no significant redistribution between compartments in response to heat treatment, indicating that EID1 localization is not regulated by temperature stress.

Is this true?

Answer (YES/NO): NO